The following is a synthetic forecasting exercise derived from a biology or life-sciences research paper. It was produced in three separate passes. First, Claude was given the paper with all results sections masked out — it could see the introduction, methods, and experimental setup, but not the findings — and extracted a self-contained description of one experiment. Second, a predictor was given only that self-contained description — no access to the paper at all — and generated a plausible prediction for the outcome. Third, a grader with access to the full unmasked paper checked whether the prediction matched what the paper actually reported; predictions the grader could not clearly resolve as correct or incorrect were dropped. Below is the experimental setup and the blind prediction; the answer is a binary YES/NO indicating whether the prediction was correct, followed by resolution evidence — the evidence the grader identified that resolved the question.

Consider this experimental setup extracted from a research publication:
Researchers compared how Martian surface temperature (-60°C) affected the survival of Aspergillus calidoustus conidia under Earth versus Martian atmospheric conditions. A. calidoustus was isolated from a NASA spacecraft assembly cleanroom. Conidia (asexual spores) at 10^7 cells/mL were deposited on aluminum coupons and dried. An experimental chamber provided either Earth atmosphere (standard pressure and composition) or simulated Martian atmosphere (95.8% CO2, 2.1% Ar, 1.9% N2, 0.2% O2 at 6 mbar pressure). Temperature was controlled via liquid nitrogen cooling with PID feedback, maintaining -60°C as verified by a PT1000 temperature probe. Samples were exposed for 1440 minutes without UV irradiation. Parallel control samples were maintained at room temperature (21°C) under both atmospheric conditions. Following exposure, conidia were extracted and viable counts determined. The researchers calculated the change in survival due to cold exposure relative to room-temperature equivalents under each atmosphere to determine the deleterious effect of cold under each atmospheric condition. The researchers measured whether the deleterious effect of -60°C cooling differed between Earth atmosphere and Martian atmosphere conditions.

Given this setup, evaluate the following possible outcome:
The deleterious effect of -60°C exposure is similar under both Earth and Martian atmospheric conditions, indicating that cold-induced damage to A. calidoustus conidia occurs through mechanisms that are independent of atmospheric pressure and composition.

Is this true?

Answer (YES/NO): NO